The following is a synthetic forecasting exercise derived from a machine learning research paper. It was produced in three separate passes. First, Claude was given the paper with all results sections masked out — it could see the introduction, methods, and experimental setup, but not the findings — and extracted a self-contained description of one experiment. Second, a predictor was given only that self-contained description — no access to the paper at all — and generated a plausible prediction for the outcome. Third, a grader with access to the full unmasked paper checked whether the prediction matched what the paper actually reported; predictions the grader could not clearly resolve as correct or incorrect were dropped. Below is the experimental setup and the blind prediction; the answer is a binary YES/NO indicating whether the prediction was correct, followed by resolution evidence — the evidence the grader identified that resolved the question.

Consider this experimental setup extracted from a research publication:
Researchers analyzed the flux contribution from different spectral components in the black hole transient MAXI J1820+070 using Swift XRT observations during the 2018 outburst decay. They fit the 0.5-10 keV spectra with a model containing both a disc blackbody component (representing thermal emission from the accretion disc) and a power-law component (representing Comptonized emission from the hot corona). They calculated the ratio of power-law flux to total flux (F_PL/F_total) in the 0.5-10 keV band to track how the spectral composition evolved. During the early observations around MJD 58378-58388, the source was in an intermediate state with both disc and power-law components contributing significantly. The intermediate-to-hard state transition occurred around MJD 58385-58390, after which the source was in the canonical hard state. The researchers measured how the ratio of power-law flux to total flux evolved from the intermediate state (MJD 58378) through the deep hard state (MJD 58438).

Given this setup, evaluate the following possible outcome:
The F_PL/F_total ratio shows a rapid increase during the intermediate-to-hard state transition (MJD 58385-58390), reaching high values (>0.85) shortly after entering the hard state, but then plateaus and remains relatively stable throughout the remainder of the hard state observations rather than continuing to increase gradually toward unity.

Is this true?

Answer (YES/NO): NO